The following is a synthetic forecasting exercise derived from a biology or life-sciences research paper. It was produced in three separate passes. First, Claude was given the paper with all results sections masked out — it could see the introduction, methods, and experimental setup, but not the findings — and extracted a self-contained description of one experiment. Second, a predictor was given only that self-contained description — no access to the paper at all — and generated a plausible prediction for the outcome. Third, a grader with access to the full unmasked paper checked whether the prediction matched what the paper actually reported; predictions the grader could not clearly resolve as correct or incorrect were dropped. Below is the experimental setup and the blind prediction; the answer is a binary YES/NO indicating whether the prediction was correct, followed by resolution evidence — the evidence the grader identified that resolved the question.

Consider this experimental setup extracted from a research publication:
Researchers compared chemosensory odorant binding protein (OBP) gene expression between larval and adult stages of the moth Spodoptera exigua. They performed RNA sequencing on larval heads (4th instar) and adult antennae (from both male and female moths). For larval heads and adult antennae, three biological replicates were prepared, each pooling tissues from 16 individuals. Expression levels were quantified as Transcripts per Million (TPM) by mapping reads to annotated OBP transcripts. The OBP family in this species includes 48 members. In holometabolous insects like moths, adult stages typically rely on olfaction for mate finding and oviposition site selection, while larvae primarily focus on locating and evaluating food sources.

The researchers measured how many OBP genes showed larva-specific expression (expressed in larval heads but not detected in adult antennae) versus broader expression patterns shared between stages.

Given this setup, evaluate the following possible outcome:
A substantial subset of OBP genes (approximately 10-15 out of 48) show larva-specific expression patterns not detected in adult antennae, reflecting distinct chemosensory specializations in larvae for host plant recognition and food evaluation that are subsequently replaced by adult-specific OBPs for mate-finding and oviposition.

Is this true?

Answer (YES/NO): YES